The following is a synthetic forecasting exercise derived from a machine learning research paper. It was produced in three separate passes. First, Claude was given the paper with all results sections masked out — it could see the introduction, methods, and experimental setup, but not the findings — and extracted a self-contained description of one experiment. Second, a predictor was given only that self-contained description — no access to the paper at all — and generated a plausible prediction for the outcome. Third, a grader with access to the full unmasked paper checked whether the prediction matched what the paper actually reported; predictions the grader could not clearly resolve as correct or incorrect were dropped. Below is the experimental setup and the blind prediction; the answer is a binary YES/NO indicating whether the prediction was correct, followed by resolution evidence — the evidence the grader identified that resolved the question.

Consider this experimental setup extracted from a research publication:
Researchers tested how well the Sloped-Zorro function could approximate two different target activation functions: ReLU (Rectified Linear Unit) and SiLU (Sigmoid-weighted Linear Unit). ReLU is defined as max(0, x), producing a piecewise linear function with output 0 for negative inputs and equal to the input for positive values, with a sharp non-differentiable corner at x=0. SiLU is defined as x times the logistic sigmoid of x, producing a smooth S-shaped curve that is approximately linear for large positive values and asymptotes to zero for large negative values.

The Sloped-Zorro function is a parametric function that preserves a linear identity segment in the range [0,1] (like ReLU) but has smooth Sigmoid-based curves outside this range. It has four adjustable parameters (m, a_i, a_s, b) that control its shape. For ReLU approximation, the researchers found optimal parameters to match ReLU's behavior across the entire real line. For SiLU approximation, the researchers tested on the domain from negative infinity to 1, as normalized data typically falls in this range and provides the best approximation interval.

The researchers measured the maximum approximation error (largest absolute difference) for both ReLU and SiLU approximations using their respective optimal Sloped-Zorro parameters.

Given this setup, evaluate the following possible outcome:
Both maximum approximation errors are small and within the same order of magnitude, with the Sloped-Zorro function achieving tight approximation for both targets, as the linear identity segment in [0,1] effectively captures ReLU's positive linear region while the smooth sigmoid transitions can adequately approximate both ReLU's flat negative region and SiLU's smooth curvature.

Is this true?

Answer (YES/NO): NO